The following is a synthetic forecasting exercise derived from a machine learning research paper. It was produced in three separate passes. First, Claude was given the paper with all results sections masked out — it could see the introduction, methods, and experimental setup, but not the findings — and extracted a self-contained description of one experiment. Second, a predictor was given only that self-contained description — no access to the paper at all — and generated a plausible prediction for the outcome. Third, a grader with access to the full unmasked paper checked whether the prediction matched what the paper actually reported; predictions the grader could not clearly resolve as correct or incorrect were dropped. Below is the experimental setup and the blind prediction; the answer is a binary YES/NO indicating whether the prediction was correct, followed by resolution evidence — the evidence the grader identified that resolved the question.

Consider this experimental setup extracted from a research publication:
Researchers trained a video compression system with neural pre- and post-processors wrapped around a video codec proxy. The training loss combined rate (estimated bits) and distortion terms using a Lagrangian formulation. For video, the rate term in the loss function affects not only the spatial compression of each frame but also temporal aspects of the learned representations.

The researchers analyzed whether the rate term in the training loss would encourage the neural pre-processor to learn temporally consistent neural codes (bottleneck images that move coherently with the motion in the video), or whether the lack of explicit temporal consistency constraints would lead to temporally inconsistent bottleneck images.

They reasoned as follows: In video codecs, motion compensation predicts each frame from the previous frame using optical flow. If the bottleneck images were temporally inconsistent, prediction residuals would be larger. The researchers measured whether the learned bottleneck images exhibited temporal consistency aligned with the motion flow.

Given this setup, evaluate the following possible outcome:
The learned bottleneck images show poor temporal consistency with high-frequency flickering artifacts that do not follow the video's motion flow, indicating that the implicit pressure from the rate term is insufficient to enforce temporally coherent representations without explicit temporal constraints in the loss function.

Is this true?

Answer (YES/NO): NO